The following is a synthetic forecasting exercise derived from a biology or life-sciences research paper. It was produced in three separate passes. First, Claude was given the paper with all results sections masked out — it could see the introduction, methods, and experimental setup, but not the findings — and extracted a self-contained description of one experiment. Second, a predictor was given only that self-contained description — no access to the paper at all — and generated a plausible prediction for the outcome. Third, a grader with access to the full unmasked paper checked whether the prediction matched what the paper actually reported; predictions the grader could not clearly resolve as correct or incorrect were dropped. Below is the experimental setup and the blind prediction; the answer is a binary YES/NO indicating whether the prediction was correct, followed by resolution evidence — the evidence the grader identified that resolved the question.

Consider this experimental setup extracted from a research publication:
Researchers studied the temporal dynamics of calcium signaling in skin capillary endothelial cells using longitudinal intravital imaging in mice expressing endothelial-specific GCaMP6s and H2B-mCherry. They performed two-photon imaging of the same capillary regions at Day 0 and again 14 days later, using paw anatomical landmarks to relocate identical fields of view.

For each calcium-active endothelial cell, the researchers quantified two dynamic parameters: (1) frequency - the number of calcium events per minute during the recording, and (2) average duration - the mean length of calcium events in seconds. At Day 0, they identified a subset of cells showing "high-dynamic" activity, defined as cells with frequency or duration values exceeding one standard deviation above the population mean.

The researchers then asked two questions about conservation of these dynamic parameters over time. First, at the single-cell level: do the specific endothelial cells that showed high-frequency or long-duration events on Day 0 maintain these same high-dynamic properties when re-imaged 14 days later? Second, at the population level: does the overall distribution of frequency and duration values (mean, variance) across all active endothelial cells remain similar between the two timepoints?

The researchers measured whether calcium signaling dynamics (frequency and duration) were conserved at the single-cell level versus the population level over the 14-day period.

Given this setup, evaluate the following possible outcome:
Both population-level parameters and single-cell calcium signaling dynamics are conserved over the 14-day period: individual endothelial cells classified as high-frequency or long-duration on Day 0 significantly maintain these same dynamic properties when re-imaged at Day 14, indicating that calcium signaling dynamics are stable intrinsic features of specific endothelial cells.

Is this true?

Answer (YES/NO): NO